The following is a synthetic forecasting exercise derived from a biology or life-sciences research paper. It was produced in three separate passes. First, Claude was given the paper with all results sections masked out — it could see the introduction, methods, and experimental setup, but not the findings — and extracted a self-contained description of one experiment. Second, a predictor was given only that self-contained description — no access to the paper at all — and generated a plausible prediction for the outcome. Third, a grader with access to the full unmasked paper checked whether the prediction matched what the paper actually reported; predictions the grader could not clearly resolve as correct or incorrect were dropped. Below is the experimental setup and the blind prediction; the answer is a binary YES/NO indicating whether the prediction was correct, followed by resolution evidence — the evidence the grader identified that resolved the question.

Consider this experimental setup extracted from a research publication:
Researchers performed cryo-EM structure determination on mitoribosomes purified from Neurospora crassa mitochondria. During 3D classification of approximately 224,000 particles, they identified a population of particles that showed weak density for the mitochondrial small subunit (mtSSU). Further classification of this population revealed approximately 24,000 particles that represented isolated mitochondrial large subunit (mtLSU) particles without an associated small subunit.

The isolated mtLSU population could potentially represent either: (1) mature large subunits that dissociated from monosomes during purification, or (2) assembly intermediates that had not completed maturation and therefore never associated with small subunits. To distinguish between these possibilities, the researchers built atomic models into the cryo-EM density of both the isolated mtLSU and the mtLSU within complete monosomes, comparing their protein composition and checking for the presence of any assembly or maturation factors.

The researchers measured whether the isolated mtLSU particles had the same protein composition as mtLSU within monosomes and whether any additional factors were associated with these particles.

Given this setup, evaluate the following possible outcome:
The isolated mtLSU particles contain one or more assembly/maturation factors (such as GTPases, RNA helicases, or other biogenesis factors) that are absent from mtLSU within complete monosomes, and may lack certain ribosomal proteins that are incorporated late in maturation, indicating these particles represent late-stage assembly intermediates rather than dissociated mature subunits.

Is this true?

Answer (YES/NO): YES